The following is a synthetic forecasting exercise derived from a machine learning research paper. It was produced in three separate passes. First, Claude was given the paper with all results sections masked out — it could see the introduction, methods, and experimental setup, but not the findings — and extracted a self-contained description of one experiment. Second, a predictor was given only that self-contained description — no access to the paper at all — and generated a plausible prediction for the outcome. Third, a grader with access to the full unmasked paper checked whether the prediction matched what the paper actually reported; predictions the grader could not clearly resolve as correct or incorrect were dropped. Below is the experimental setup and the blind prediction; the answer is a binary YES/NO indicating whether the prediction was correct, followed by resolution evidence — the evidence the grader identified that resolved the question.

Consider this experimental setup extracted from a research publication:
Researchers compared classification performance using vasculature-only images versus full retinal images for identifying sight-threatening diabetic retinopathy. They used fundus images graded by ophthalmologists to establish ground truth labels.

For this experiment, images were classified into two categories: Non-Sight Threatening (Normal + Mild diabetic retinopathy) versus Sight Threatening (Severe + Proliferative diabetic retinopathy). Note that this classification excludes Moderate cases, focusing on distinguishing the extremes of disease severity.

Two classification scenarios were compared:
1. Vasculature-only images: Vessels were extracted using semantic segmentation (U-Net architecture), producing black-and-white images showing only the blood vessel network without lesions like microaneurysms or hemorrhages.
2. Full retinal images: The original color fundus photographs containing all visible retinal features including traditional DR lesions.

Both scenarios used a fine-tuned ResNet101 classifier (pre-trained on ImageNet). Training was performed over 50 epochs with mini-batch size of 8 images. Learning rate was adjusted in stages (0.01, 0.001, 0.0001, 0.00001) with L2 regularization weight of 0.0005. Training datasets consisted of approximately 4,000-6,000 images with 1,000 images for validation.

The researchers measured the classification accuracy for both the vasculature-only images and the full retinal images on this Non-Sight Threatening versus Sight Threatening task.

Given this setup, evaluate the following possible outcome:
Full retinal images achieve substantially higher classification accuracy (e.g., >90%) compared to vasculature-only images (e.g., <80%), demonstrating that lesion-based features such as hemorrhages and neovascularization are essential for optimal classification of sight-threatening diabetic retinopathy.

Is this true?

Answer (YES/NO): NO